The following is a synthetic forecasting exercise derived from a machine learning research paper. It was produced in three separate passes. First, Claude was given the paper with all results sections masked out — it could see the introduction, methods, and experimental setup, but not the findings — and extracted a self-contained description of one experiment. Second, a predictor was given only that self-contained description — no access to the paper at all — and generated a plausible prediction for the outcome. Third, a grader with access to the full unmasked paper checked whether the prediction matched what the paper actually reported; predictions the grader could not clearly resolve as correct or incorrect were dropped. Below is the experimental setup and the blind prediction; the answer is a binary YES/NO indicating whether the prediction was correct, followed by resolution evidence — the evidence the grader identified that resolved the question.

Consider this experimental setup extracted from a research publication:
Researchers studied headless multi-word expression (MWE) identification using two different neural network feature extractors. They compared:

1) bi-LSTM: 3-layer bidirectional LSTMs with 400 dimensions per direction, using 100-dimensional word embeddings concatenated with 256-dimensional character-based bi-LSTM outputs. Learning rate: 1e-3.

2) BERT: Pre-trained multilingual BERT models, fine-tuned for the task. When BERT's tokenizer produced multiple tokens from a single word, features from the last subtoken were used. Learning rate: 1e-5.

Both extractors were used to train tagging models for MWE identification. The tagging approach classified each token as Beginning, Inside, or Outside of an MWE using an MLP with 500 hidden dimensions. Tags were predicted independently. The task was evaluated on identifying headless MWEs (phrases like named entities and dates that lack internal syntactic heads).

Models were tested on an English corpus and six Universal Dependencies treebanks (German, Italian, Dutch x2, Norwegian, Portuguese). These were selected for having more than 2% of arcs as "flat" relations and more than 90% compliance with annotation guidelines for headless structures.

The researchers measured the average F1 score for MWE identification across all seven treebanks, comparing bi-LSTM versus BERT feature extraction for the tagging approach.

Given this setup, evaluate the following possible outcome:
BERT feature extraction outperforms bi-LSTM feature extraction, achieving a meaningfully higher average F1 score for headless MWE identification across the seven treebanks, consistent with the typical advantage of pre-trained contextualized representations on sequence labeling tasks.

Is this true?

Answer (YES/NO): YES